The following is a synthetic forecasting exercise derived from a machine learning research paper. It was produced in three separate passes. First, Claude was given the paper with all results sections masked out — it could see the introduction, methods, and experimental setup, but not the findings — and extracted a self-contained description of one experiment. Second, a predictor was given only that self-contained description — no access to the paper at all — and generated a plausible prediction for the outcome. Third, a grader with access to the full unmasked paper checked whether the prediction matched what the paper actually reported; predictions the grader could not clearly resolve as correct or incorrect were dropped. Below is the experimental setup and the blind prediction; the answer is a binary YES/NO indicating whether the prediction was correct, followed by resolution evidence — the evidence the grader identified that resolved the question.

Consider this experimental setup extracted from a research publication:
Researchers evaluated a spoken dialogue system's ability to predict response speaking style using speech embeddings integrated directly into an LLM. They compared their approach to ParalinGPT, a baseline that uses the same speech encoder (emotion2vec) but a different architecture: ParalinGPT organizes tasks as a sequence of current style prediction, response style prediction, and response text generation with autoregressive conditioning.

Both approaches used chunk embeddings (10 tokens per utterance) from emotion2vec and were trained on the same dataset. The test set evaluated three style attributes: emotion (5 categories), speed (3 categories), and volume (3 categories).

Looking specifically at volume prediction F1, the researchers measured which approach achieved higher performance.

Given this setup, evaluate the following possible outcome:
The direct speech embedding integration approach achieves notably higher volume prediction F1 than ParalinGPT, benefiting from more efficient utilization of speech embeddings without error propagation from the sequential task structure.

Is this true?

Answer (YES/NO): NO